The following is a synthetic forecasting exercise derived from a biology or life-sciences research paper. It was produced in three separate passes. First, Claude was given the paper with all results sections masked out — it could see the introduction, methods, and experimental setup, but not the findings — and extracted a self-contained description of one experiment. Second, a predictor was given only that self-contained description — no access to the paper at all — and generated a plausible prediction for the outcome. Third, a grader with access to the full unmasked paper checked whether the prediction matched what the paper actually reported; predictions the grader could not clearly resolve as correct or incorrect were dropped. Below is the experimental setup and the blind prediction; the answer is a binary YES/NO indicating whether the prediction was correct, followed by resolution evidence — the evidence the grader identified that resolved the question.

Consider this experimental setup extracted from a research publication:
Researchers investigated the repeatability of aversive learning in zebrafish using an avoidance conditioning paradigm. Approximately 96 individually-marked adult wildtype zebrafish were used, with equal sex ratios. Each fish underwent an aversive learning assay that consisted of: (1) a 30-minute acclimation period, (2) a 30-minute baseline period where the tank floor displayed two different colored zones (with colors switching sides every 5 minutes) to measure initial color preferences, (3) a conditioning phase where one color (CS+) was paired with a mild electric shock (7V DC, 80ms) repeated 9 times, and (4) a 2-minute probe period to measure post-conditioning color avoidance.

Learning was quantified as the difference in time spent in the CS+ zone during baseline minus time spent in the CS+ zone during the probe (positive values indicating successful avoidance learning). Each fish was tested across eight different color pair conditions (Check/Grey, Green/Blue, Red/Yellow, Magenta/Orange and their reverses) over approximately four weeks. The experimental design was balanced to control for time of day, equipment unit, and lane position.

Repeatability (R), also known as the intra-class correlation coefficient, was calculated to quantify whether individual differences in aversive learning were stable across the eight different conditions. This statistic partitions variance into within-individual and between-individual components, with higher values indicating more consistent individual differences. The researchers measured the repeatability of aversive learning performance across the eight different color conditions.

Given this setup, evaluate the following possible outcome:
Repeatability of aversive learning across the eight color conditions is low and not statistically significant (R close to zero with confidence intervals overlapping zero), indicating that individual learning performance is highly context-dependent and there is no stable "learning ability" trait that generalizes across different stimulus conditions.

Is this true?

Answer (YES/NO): NO